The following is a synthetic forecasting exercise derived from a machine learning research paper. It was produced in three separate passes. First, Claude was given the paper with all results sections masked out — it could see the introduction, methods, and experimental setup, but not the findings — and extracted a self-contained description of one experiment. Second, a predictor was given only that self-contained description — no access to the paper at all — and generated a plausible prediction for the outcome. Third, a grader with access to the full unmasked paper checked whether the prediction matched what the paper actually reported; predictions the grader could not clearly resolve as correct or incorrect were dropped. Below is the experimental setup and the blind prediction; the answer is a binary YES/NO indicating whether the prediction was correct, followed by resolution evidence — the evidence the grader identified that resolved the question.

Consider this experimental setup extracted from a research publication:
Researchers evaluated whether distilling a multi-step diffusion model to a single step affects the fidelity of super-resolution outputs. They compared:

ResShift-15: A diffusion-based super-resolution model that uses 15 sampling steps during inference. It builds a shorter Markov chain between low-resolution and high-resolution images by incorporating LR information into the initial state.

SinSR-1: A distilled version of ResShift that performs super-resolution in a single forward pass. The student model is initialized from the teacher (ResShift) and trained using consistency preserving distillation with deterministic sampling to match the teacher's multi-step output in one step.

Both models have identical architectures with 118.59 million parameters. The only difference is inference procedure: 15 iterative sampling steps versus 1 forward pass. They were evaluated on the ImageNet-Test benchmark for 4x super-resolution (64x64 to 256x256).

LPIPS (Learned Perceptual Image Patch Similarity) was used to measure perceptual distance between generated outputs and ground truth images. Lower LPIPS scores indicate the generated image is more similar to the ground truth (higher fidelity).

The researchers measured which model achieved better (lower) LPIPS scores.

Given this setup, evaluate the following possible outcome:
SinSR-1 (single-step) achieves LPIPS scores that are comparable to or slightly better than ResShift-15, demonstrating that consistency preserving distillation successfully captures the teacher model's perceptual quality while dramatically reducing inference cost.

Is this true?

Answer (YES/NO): YES